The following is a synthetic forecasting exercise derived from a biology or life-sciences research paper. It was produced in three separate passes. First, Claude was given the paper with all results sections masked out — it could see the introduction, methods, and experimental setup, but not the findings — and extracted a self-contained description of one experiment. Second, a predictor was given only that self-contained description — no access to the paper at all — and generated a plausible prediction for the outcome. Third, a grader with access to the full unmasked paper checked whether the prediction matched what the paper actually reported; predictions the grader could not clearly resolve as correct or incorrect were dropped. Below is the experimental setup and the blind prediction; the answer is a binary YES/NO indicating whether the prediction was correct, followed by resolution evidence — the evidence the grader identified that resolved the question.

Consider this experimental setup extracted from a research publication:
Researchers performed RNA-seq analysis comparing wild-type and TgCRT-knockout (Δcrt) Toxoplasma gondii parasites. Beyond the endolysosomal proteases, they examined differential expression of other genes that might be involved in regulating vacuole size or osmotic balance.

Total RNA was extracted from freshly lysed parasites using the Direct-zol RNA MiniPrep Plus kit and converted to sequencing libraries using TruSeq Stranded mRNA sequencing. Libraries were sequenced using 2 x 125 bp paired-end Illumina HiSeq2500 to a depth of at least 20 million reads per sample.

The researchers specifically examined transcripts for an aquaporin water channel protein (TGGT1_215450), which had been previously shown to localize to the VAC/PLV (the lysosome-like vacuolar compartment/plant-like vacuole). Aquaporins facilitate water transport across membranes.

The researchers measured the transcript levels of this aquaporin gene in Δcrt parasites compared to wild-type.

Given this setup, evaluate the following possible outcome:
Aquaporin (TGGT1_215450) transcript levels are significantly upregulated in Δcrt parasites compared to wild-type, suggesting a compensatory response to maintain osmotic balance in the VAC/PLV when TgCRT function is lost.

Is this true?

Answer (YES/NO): NO